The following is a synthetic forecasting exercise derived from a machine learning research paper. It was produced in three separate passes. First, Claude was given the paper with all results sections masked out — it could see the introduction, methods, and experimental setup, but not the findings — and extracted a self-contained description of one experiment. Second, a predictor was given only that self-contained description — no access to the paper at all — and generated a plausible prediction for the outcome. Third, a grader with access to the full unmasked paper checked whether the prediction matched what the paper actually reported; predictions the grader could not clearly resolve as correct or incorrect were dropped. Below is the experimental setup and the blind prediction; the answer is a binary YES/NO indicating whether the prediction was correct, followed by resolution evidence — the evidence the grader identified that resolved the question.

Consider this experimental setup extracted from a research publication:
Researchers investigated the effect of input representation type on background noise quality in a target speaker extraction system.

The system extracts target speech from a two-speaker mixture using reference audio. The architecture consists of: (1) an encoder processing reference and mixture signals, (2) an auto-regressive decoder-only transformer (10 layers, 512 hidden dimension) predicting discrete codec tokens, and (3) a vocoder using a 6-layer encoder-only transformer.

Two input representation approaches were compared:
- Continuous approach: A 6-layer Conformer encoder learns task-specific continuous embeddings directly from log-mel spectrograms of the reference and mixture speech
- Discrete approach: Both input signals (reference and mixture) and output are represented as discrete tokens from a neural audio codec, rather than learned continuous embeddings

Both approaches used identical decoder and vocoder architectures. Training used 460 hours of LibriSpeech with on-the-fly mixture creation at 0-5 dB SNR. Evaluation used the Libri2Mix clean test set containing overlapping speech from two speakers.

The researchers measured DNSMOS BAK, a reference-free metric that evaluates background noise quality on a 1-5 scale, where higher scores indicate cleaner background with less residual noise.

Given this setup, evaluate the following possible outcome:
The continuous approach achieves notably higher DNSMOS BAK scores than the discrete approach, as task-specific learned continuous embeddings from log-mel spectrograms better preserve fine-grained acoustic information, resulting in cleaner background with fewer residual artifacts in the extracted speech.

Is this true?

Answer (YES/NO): YES